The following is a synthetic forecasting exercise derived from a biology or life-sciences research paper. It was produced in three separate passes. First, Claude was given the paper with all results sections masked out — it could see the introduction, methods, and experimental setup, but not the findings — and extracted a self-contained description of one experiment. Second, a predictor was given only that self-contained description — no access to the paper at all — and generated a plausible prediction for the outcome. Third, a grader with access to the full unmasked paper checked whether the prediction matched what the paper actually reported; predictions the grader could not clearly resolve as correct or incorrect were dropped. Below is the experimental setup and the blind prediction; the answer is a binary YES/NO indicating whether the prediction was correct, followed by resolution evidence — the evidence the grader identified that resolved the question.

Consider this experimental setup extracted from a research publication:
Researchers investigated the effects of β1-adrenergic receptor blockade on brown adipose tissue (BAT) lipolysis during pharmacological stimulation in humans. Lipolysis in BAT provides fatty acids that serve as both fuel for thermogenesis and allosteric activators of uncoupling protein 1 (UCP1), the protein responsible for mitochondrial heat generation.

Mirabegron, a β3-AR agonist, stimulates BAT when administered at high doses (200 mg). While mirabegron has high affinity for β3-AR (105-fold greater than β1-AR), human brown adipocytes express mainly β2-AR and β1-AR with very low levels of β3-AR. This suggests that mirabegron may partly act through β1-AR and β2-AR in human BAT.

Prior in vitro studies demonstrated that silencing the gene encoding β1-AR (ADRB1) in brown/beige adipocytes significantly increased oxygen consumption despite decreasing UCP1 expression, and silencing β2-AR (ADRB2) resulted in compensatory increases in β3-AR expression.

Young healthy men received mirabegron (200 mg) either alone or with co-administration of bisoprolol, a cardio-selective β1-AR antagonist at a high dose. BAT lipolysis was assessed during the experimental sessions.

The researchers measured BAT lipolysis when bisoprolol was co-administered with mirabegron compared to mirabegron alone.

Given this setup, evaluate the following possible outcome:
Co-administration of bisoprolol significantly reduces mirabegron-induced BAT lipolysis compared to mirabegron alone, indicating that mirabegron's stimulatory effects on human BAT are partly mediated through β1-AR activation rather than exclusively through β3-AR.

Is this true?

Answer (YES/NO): NO